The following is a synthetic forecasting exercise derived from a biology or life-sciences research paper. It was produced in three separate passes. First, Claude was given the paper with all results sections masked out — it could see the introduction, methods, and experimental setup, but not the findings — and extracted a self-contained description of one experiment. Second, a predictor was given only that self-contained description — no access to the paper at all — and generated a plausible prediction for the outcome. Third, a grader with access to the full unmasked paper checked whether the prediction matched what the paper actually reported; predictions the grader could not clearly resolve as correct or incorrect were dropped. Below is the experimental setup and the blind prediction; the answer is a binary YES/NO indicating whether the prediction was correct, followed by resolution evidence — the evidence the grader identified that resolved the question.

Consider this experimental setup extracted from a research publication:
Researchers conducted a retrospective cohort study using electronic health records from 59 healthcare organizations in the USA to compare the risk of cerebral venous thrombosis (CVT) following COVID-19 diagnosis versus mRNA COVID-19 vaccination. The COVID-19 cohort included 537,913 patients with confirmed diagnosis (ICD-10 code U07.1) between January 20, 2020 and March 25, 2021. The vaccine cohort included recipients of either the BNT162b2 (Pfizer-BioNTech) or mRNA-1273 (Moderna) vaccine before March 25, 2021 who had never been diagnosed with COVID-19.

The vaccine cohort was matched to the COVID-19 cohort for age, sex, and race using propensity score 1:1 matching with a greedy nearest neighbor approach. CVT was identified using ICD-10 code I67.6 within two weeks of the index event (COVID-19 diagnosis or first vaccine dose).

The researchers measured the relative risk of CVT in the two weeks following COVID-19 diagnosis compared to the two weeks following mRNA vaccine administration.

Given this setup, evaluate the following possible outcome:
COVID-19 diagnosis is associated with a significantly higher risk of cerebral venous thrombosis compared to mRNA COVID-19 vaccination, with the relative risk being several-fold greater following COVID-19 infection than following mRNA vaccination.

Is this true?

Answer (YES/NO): YES